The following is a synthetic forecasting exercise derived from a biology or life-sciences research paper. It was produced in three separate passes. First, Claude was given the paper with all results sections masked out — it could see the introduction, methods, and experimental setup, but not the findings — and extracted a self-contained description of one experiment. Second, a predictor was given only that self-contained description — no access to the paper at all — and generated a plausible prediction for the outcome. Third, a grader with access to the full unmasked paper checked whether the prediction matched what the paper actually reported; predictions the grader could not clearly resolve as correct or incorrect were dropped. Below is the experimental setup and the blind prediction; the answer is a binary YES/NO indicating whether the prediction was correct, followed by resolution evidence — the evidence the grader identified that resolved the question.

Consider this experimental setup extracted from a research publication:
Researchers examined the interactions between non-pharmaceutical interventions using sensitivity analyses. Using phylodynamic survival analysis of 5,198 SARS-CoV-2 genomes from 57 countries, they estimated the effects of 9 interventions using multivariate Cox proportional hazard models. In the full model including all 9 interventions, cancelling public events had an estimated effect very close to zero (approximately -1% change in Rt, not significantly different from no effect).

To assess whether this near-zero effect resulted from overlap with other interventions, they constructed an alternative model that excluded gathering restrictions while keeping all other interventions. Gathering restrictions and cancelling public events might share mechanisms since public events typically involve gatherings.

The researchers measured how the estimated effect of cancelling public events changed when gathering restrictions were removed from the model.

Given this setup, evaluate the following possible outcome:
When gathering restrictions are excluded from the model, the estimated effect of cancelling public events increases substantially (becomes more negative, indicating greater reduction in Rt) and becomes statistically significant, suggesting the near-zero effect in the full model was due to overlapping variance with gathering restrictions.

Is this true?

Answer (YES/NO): YES